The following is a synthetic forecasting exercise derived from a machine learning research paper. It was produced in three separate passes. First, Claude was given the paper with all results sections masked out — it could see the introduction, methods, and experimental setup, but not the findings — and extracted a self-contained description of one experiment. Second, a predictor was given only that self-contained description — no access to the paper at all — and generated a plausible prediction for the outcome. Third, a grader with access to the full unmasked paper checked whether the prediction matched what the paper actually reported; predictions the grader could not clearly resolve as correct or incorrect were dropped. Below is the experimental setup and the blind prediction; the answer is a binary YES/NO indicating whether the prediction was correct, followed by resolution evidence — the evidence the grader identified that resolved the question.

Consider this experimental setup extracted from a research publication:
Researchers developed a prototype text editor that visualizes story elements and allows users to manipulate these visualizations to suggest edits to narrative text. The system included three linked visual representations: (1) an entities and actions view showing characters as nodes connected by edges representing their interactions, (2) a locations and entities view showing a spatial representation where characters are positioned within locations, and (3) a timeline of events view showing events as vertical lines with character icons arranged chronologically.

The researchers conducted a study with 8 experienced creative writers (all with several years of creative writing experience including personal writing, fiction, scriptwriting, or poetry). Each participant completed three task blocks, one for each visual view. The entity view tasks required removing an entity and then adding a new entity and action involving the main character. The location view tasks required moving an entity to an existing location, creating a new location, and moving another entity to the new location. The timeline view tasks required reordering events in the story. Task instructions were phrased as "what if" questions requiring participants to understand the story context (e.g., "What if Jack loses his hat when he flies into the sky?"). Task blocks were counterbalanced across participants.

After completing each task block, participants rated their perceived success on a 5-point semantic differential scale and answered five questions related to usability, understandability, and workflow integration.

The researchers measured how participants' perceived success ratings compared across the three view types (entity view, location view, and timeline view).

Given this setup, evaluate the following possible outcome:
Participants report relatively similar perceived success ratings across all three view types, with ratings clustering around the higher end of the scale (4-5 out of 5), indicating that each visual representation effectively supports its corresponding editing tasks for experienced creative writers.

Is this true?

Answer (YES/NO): YES